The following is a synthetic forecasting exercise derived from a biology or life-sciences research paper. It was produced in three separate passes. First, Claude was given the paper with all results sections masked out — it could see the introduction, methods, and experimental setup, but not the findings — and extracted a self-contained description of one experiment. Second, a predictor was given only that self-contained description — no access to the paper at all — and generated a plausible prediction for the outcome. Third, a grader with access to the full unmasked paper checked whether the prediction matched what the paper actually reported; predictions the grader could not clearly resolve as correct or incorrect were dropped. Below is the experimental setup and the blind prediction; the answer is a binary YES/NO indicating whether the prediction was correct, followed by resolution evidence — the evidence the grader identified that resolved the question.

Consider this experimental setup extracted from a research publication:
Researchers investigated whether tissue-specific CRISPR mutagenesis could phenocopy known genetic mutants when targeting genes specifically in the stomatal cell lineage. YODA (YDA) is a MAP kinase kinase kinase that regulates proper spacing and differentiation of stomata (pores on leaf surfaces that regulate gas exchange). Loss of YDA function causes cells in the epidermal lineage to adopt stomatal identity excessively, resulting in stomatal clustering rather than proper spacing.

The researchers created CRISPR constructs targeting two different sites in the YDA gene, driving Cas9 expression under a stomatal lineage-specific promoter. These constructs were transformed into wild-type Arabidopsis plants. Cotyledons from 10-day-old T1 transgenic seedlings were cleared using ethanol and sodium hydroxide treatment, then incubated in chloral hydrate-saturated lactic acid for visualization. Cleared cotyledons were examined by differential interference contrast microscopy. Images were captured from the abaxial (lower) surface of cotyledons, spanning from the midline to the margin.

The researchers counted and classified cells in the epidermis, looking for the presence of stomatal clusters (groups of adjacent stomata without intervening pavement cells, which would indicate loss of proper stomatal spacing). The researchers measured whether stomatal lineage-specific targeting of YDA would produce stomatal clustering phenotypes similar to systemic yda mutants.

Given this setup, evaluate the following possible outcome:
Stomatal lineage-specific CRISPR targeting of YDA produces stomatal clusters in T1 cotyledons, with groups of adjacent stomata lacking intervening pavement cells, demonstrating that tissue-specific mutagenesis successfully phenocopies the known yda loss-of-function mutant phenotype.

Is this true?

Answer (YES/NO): YES